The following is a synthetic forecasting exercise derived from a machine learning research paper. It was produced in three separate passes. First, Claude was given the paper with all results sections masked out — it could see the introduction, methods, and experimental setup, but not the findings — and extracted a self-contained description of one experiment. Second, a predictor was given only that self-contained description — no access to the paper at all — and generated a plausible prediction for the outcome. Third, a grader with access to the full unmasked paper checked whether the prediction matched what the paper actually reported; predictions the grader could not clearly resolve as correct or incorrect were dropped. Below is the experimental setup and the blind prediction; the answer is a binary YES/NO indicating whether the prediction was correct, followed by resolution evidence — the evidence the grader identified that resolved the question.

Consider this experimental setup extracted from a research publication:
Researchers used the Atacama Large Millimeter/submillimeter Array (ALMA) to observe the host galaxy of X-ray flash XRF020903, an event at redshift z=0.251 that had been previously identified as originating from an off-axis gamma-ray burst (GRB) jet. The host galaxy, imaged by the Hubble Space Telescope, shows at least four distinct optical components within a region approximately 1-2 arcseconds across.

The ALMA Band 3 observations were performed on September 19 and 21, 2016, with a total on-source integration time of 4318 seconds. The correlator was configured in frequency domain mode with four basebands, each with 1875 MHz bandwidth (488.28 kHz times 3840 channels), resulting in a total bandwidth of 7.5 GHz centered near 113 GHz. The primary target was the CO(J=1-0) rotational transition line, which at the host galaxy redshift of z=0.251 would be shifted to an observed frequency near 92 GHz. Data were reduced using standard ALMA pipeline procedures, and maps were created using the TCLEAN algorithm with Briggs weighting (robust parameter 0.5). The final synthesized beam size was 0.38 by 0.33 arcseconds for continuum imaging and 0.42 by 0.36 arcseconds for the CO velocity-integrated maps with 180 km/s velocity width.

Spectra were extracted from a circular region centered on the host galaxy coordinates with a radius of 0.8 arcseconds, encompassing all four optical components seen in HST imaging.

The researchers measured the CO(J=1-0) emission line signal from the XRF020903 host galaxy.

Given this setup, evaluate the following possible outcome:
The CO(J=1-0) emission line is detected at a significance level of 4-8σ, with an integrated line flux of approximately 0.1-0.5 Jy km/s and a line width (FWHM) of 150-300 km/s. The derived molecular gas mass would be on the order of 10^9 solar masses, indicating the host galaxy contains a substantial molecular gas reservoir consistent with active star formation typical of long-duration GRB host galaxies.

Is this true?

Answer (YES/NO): NO